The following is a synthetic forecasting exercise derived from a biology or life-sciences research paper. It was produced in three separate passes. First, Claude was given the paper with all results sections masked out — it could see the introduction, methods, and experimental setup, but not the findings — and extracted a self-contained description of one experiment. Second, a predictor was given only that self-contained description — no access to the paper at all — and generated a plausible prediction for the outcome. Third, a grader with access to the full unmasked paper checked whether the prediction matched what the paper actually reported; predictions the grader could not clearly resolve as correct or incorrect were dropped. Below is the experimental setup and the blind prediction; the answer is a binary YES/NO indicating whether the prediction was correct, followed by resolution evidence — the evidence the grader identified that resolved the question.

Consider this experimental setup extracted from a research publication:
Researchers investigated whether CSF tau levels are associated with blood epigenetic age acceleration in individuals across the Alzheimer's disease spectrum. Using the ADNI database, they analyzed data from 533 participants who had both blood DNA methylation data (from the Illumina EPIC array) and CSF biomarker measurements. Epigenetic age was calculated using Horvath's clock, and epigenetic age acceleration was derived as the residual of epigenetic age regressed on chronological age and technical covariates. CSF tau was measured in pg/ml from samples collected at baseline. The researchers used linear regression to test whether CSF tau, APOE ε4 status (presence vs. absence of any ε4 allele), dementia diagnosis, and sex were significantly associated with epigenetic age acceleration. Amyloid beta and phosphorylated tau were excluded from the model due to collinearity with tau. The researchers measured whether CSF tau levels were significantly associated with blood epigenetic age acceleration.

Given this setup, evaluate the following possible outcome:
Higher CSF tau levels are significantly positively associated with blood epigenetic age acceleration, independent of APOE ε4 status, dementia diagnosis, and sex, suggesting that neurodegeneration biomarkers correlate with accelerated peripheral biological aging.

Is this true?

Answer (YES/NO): NO